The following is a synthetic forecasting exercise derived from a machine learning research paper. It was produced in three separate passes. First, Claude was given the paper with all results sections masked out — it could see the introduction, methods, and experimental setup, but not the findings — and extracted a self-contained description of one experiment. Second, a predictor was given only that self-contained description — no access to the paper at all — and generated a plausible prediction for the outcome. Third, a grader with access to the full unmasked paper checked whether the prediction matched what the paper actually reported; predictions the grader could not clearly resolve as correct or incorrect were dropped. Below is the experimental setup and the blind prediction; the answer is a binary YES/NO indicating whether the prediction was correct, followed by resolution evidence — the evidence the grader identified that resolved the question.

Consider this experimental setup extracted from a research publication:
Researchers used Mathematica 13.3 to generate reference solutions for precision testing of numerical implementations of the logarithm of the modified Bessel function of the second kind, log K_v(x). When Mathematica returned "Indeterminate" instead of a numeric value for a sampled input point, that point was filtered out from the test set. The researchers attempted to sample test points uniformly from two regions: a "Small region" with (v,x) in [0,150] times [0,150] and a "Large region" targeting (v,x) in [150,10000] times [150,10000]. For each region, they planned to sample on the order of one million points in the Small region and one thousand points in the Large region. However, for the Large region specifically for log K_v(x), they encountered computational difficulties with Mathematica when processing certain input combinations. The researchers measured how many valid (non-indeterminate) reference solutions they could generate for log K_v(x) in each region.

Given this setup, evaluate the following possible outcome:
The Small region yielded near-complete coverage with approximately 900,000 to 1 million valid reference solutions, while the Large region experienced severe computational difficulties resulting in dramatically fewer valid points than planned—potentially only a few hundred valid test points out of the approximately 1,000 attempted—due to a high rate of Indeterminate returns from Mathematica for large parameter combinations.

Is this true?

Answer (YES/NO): NO